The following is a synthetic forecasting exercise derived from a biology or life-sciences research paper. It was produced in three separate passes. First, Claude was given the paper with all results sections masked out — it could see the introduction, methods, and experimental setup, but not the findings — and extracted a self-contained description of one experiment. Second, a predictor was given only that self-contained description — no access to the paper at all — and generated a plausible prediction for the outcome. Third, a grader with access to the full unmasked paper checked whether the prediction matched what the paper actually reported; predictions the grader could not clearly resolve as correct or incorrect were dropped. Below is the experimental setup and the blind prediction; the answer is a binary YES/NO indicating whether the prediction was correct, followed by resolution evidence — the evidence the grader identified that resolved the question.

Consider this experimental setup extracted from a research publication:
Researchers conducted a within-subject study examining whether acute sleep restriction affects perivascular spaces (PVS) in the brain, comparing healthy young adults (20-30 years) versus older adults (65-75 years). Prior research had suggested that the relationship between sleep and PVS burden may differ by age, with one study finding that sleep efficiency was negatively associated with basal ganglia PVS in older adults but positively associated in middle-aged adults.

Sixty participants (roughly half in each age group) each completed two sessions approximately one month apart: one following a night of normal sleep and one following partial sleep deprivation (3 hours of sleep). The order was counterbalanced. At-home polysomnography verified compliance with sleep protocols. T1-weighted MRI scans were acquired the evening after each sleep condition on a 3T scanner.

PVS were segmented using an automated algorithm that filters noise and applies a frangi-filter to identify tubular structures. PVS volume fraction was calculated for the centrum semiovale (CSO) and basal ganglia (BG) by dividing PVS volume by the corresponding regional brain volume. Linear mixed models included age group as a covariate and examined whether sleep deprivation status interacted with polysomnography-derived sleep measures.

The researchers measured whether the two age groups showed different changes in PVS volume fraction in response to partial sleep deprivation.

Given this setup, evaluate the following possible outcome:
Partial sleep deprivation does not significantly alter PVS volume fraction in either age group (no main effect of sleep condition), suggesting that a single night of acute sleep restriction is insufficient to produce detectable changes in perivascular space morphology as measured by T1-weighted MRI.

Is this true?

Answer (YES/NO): YES